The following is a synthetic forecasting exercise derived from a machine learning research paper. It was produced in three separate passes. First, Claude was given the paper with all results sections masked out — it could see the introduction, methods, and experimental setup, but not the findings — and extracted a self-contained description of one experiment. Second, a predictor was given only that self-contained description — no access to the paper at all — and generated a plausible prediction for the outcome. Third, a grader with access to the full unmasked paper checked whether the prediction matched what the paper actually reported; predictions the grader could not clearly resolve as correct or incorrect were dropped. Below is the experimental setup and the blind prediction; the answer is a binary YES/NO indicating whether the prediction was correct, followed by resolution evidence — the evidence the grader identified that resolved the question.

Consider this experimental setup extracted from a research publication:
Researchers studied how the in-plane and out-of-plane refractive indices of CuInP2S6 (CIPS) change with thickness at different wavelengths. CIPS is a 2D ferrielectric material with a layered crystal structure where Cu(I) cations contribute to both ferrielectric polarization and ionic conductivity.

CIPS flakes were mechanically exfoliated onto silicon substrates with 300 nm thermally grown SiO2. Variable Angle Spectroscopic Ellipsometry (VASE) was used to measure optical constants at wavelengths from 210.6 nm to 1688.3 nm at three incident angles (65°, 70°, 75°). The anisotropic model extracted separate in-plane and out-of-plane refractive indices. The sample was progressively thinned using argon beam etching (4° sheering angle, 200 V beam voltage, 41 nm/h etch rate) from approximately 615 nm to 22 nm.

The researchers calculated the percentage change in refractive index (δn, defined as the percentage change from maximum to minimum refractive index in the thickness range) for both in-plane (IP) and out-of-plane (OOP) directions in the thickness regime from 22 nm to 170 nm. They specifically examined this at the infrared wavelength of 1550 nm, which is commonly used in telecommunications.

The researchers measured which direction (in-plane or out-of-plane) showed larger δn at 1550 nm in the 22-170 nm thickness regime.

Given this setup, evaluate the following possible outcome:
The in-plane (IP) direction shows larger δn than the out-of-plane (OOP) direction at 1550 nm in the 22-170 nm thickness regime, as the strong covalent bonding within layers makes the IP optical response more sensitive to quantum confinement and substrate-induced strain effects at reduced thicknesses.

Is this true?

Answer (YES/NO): NO